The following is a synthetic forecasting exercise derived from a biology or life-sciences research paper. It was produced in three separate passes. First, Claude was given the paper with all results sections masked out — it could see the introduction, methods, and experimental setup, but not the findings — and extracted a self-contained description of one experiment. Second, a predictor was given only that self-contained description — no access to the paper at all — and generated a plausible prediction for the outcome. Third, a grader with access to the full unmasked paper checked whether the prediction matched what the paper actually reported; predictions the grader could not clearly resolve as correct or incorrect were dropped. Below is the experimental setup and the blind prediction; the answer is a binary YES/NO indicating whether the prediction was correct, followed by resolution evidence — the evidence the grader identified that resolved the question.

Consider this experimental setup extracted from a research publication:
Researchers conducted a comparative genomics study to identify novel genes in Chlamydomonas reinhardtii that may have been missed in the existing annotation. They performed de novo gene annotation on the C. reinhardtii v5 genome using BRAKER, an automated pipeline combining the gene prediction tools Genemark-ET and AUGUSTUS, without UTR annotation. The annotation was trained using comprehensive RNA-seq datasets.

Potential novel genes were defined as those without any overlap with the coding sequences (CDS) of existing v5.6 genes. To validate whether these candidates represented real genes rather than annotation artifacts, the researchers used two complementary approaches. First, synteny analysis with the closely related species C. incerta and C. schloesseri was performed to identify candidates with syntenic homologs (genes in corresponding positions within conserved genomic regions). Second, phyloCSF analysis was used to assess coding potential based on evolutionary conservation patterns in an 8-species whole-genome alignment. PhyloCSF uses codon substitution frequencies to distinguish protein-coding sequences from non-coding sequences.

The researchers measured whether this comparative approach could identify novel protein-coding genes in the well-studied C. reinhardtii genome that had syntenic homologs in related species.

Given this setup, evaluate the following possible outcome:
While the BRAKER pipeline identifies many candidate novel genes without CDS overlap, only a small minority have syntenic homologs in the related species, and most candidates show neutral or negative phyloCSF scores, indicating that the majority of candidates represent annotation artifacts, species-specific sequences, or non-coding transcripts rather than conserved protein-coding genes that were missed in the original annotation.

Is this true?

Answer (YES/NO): NO